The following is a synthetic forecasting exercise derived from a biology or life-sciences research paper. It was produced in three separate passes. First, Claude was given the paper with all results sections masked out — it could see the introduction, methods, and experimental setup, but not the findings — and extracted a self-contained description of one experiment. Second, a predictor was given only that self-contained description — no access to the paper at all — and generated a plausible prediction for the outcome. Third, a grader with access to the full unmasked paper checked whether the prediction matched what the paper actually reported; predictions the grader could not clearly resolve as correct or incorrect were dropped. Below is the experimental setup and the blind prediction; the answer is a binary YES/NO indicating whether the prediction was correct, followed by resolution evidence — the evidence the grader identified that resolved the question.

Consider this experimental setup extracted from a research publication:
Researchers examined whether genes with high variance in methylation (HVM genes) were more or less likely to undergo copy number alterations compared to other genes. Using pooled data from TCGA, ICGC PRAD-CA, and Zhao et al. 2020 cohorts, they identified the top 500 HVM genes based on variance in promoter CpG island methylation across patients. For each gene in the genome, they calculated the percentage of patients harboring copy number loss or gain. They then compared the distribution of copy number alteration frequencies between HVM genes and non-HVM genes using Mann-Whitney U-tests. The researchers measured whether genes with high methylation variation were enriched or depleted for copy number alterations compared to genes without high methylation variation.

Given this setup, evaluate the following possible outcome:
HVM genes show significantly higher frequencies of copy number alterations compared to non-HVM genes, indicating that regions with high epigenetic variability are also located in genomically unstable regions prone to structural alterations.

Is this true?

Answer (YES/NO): NO